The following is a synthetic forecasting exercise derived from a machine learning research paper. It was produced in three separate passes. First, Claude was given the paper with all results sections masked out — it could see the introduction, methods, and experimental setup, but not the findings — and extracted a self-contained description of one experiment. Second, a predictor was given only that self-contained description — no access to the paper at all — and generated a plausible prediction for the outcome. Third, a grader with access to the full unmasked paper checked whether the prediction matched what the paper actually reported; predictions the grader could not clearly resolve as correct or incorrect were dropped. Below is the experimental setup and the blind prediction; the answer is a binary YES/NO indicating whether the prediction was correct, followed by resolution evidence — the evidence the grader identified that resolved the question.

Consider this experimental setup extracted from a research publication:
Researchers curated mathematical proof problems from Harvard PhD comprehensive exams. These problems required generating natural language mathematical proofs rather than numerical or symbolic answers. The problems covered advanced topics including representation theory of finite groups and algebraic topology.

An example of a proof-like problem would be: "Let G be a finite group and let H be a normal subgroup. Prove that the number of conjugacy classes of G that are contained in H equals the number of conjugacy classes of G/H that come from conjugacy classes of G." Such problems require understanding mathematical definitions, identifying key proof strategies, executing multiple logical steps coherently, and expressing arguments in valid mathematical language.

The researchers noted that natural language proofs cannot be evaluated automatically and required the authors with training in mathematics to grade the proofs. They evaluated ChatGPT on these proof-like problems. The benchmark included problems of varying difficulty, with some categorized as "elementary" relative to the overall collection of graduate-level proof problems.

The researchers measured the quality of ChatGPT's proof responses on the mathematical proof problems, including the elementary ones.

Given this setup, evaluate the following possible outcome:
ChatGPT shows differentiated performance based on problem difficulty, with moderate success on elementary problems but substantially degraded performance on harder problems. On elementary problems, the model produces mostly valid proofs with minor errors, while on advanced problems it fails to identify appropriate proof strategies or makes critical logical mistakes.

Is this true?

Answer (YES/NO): NO